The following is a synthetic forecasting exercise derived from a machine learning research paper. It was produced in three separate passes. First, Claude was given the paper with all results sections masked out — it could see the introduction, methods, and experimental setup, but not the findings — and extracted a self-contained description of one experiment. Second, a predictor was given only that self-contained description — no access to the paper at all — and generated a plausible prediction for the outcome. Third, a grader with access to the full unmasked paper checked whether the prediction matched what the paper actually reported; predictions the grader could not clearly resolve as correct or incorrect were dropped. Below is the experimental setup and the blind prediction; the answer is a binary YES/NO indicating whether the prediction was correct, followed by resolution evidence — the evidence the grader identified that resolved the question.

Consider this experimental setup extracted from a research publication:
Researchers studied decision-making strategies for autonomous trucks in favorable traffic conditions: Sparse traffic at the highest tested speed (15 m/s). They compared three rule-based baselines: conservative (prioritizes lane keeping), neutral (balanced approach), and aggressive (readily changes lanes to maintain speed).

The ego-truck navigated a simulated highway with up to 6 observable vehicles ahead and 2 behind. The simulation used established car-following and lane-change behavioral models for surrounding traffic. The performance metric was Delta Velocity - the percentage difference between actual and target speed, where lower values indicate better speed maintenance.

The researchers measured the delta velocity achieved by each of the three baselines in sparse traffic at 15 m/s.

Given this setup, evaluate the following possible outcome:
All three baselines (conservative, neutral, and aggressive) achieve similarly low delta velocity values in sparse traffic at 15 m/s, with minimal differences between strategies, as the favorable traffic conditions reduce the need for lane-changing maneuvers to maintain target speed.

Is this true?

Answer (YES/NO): YES